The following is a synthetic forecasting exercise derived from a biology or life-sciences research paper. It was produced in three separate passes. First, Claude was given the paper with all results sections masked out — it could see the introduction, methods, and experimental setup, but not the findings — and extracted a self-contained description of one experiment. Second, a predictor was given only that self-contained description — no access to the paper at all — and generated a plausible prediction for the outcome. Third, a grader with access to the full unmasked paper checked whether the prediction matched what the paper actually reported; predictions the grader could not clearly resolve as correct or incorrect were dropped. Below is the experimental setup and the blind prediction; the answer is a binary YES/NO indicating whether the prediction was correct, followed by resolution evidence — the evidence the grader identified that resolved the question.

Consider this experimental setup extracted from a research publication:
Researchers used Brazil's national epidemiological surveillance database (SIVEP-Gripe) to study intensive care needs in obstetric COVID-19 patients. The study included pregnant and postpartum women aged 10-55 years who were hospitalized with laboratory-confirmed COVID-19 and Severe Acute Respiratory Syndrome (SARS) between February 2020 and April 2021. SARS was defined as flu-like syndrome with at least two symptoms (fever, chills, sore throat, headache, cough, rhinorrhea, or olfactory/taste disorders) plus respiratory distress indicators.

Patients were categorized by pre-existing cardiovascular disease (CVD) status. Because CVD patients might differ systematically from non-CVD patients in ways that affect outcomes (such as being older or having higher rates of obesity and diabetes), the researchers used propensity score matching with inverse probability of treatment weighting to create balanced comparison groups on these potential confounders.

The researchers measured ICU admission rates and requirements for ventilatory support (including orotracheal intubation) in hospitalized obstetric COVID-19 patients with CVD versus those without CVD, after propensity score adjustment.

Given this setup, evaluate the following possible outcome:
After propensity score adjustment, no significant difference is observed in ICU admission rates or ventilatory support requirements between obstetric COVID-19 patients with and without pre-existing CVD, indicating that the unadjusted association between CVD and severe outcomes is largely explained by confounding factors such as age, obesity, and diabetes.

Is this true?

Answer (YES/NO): NO